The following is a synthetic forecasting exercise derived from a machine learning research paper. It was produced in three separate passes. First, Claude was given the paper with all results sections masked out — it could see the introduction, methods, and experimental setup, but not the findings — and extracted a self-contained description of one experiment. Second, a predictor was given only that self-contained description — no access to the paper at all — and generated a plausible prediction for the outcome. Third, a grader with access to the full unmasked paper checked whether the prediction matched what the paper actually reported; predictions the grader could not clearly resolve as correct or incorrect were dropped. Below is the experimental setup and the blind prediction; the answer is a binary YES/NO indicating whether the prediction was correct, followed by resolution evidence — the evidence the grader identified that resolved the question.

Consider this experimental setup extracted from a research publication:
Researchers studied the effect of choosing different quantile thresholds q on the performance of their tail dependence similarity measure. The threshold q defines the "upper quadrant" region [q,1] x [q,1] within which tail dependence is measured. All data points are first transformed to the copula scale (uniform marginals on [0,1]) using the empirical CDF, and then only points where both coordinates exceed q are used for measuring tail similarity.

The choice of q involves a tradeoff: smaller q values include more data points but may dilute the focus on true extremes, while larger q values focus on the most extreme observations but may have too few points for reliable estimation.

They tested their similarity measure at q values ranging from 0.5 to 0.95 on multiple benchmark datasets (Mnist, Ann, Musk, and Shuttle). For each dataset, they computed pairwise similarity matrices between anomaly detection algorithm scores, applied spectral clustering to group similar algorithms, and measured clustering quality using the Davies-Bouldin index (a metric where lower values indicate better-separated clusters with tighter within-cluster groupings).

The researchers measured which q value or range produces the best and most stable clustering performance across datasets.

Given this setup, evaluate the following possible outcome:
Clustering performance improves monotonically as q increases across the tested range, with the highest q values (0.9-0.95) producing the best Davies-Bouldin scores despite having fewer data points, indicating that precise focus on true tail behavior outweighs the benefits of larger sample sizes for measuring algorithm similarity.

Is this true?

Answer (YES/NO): NO